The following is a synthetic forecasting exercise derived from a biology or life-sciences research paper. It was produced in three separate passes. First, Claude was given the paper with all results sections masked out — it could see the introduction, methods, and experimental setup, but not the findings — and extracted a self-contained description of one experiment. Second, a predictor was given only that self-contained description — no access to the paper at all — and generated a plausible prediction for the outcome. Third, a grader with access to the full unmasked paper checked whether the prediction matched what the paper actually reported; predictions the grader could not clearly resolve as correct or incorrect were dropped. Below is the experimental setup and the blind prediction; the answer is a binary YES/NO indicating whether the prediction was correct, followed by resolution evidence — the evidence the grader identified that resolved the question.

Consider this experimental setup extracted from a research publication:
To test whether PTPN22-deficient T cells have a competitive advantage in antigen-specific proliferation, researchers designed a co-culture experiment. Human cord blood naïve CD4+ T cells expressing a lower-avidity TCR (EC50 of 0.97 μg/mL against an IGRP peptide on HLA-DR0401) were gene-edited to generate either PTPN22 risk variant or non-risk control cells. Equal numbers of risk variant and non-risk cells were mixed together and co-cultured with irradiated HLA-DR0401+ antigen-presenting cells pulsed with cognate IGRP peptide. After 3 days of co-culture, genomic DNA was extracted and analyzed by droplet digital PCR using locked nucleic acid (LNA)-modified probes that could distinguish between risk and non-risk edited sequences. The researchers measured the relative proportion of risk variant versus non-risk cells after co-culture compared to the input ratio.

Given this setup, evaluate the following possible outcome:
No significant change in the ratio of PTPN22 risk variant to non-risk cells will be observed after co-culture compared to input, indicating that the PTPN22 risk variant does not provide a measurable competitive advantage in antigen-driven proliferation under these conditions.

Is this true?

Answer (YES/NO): NO